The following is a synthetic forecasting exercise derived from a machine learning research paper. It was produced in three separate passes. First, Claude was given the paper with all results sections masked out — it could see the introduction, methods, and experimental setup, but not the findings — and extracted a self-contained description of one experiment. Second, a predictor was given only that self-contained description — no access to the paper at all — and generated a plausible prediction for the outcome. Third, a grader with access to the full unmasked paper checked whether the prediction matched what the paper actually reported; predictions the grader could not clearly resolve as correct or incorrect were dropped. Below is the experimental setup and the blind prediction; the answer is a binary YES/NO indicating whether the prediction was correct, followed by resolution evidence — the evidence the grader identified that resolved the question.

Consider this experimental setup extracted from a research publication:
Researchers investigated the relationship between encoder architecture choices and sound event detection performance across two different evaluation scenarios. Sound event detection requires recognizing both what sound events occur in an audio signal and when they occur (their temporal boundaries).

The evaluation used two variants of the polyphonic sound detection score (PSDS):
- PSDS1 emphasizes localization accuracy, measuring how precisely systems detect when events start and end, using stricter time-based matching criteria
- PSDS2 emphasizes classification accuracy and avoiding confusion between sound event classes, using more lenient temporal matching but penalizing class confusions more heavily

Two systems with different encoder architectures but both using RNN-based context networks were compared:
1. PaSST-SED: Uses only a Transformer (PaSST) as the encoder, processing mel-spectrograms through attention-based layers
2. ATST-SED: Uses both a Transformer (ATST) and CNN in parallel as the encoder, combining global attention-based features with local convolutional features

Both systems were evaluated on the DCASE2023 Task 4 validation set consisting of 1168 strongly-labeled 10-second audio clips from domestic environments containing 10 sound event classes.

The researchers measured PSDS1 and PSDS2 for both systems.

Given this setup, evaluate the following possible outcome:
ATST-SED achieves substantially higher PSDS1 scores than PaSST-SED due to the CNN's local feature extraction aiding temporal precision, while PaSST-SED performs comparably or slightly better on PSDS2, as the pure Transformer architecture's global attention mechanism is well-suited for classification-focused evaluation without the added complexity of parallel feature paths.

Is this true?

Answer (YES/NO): NO